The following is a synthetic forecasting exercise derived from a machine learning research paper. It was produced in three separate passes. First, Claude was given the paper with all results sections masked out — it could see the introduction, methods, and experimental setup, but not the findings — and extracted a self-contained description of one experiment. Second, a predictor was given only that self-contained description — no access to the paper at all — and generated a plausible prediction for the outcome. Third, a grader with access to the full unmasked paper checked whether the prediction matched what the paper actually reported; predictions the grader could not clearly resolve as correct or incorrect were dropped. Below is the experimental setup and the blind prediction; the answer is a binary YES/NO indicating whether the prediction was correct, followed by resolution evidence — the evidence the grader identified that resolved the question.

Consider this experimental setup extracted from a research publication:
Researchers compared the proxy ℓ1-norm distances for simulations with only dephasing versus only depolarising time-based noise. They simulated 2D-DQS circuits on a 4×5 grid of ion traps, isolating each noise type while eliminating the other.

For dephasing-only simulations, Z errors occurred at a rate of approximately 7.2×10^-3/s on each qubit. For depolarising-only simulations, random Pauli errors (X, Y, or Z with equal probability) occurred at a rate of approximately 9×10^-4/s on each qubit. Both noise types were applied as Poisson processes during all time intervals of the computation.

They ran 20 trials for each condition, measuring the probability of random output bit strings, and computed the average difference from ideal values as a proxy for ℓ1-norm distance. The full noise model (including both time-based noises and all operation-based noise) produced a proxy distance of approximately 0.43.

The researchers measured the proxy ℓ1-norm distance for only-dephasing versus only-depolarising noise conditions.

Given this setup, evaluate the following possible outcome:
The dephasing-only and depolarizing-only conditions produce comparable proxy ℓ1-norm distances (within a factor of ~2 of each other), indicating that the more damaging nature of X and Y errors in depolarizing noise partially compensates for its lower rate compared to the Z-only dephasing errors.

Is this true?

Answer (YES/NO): NO